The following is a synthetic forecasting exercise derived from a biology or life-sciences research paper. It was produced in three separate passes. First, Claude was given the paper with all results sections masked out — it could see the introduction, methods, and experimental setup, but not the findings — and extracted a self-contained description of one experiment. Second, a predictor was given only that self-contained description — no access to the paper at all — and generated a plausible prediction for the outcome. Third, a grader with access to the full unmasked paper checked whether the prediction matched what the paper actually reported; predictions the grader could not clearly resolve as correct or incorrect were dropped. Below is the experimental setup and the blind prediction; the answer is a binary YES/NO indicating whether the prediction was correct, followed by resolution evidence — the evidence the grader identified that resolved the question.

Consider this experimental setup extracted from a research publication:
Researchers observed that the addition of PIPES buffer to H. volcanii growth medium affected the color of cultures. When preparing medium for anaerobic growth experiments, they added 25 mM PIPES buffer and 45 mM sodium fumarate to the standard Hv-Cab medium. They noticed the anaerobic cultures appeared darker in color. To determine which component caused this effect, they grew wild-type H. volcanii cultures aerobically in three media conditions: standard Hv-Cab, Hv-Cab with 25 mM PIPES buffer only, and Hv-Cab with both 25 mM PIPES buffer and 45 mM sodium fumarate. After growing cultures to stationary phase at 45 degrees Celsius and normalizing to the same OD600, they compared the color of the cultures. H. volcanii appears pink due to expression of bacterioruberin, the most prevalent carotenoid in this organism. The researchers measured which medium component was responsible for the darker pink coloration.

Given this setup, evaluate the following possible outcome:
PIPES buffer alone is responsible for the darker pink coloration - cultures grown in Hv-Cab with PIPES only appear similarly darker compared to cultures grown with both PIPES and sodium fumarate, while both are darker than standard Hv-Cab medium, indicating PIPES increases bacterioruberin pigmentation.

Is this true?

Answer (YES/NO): YES